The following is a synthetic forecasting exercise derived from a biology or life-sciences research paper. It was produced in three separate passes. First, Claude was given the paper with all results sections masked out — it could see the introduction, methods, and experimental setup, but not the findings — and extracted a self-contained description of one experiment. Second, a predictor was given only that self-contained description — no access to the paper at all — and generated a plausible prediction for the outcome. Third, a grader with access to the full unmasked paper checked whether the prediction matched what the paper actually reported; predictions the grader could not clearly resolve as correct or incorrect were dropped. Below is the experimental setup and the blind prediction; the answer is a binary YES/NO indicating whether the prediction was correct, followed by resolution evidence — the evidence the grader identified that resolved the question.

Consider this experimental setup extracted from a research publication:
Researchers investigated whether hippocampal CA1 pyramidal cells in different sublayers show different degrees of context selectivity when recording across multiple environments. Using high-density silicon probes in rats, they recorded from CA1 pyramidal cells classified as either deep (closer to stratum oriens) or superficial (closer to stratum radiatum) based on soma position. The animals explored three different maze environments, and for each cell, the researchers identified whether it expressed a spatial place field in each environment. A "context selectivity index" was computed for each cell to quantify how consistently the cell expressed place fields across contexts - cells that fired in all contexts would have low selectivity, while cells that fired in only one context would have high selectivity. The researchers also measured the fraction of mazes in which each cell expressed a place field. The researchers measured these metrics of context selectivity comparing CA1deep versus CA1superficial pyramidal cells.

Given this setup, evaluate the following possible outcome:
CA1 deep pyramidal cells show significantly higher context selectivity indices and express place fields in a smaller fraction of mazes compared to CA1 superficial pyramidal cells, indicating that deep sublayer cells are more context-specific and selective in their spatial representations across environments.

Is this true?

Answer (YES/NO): NO